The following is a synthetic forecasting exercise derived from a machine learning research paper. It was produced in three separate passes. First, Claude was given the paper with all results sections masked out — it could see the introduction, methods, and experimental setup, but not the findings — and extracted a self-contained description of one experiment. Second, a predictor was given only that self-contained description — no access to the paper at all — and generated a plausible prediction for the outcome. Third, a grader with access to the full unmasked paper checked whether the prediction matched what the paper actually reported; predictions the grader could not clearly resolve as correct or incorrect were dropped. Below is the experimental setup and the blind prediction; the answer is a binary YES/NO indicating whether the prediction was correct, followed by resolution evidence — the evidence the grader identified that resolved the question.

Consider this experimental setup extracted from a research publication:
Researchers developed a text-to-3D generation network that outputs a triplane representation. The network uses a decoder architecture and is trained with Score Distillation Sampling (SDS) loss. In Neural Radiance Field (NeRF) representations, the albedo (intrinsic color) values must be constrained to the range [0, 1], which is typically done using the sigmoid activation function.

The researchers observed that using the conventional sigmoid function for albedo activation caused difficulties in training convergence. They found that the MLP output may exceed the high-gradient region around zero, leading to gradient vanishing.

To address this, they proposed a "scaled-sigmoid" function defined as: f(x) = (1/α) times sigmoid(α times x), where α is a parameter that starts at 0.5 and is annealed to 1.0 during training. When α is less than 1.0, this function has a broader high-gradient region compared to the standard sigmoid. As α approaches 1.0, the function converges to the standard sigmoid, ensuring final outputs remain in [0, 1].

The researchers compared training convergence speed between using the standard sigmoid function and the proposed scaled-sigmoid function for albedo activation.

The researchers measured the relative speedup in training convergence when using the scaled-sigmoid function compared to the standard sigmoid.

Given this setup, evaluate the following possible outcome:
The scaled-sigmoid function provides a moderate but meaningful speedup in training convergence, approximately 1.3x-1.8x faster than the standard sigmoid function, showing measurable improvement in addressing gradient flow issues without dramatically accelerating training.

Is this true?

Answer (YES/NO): NO